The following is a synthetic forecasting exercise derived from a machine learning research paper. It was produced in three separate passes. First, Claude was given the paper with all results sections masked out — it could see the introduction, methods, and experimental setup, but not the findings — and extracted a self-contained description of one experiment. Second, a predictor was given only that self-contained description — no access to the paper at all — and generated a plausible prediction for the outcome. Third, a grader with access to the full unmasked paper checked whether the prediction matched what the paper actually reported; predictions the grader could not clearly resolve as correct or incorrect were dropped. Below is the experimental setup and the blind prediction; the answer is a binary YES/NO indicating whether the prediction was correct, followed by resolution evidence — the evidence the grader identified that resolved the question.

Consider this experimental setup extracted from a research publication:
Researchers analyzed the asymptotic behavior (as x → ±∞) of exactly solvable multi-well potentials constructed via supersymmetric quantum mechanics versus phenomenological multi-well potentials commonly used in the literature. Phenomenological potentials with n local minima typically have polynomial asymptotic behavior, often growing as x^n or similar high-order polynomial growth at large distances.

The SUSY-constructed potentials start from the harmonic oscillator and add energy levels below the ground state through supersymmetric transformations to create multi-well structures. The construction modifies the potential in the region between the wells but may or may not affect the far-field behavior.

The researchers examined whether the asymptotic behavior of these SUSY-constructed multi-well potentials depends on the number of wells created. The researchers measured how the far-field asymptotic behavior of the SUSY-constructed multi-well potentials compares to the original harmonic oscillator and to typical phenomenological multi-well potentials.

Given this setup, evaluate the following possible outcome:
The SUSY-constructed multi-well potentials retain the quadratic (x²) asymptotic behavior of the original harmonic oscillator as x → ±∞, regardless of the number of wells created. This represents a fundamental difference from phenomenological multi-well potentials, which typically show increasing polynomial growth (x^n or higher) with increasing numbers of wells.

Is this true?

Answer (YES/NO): YES